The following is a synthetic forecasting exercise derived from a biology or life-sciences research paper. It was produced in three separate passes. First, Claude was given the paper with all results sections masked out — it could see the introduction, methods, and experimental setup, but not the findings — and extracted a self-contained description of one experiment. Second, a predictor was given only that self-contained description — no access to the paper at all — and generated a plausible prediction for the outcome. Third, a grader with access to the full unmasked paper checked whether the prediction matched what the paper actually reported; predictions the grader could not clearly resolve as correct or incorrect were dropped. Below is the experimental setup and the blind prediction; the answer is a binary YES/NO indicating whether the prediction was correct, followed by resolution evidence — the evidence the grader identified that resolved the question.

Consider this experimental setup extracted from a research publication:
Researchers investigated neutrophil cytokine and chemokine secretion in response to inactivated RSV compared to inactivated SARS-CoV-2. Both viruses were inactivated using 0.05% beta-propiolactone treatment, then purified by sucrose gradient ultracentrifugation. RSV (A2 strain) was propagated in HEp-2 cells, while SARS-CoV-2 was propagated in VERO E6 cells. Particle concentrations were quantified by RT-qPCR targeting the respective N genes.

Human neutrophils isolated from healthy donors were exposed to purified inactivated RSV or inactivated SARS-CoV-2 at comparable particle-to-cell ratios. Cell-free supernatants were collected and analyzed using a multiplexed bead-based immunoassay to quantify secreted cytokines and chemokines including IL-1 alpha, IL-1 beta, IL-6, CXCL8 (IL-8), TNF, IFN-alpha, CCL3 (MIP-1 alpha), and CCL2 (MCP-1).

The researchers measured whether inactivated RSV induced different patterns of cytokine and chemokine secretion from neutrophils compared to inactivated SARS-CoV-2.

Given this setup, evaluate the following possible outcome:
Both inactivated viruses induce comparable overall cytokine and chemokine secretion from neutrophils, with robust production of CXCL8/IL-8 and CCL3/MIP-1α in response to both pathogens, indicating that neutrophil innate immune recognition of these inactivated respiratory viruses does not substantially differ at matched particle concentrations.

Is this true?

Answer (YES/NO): NO